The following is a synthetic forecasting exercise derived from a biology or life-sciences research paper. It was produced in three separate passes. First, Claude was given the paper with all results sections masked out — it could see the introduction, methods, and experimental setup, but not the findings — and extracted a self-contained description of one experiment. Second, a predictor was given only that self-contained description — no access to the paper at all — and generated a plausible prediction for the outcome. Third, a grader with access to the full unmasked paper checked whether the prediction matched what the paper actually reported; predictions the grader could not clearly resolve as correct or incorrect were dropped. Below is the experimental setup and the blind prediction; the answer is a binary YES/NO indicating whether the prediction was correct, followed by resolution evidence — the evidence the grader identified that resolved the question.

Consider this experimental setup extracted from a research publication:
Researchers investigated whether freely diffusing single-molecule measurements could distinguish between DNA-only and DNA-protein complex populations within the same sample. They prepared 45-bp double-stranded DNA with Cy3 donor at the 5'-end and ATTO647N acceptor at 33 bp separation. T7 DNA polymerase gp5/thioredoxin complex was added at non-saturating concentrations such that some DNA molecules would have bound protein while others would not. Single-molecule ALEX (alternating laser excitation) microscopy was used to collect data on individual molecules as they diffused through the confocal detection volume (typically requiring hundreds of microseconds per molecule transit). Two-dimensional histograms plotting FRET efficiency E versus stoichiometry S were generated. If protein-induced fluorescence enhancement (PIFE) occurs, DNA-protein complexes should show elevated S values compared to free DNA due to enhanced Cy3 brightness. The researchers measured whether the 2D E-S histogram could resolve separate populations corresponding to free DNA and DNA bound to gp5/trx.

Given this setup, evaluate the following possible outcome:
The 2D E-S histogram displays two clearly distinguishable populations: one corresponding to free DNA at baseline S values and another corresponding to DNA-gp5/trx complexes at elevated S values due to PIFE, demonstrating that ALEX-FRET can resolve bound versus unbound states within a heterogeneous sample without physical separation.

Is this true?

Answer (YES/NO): YES